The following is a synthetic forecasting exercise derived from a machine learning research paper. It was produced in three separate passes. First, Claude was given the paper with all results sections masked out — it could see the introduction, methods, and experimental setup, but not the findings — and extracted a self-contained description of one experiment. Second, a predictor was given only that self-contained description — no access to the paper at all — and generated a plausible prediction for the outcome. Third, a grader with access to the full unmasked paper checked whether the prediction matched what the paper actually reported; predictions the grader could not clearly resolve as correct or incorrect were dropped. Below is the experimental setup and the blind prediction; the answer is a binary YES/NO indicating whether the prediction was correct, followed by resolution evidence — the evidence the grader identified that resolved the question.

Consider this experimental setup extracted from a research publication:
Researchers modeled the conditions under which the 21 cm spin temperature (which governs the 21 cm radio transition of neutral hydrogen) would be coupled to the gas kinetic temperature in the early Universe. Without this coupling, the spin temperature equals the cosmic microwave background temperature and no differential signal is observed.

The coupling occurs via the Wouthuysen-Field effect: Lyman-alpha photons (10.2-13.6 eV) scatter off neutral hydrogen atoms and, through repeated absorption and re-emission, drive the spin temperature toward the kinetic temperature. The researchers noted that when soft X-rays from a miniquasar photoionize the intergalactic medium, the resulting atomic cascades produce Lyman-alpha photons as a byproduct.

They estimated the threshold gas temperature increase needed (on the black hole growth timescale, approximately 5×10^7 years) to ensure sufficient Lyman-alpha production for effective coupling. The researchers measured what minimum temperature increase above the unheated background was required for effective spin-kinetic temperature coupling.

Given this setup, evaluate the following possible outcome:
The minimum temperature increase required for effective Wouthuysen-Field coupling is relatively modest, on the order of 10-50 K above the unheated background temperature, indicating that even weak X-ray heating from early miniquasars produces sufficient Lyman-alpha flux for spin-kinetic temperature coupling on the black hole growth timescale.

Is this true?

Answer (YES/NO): NO